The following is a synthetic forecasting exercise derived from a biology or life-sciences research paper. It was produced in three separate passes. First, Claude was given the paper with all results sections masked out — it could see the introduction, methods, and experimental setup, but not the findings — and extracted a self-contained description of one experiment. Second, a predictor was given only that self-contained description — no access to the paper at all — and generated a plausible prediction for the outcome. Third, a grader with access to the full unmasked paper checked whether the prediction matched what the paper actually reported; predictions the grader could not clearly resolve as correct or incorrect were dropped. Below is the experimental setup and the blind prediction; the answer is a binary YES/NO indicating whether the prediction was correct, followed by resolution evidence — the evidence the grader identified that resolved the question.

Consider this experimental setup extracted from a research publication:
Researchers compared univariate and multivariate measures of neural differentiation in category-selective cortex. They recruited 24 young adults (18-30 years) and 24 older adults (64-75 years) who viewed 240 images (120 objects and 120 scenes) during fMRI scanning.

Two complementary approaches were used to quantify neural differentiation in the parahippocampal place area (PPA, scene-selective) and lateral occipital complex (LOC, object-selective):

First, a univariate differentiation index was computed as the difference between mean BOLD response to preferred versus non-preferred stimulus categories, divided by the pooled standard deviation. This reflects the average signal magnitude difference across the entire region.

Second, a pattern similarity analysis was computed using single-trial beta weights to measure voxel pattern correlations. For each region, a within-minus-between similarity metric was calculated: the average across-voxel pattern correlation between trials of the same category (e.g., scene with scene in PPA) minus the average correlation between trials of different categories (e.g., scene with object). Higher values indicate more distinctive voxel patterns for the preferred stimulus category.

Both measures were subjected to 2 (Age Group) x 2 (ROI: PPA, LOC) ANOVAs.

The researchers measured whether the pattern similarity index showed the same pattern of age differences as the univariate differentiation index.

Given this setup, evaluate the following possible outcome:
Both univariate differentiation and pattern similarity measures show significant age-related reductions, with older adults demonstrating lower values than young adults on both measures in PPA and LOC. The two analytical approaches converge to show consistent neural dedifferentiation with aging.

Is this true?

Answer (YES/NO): NO